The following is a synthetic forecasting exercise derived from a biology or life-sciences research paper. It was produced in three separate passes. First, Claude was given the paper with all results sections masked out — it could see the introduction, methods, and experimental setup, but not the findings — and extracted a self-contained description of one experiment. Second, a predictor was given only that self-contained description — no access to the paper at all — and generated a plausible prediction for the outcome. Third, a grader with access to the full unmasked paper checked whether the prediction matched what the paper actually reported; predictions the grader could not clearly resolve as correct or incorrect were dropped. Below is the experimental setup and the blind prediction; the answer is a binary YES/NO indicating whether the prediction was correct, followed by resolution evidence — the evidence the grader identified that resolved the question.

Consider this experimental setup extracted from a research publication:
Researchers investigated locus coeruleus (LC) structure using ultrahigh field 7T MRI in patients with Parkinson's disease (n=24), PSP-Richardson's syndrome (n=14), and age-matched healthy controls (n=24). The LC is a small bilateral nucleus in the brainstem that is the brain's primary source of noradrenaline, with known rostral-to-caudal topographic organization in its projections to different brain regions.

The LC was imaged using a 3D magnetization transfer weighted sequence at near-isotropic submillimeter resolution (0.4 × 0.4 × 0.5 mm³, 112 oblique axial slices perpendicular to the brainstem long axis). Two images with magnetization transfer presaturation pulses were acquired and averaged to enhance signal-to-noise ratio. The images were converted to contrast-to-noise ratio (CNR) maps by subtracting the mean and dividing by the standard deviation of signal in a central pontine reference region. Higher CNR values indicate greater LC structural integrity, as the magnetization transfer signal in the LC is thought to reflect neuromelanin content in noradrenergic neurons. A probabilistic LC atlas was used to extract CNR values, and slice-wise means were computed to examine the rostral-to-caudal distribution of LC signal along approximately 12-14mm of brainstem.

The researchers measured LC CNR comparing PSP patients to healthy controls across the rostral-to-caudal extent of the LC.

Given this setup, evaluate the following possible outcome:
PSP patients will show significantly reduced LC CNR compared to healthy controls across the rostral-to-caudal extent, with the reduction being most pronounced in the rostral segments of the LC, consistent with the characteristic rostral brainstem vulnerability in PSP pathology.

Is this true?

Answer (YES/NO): NO